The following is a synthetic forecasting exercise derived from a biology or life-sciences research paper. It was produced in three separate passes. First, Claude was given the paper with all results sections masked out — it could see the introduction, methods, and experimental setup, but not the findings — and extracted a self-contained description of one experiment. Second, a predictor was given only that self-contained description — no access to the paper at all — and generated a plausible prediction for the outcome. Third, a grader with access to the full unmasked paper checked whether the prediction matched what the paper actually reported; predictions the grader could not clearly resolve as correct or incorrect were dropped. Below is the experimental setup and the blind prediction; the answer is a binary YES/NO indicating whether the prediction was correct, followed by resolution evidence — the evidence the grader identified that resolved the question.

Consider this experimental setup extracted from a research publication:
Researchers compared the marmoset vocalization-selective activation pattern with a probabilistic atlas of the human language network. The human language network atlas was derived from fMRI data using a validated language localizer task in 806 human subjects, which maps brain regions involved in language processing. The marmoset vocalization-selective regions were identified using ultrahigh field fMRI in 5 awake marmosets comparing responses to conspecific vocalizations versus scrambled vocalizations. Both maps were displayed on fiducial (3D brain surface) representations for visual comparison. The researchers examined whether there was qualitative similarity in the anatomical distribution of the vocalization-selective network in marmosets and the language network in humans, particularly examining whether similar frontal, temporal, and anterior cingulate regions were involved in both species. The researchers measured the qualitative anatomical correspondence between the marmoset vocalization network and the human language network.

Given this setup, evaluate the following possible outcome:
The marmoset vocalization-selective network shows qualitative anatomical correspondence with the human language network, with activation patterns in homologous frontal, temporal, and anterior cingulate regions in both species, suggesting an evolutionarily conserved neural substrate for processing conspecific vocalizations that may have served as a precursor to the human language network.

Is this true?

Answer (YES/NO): YES